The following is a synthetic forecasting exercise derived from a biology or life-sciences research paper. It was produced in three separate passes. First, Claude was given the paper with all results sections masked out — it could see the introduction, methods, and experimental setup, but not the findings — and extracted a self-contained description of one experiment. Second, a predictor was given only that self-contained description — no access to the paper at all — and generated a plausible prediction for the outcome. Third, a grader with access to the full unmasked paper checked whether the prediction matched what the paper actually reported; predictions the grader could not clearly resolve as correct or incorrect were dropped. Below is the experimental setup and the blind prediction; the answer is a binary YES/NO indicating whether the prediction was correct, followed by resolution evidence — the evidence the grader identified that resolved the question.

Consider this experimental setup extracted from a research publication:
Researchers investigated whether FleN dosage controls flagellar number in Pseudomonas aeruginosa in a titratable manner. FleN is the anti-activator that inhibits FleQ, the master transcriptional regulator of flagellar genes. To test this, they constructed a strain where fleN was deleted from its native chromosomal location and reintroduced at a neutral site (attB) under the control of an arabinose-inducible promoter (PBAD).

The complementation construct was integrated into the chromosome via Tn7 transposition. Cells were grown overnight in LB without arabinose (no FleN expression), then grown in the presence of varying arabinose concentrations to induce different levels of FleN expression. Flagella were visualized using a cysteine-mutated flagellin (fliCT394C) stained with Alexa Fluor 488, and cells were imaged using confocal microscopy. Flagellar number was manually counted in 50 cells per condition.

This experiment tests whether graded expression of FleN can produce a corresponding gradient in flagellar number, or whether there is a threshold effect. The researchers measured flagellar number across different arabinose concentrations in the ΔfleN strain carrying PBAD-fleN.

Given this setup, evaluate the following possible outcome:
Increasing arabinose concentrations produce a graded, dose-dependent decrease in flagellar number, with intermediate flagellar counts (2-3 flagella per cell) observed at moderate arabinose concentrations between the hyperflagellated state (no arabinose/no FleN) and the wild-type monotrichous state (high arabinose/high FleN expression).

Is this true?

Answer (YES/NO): NO